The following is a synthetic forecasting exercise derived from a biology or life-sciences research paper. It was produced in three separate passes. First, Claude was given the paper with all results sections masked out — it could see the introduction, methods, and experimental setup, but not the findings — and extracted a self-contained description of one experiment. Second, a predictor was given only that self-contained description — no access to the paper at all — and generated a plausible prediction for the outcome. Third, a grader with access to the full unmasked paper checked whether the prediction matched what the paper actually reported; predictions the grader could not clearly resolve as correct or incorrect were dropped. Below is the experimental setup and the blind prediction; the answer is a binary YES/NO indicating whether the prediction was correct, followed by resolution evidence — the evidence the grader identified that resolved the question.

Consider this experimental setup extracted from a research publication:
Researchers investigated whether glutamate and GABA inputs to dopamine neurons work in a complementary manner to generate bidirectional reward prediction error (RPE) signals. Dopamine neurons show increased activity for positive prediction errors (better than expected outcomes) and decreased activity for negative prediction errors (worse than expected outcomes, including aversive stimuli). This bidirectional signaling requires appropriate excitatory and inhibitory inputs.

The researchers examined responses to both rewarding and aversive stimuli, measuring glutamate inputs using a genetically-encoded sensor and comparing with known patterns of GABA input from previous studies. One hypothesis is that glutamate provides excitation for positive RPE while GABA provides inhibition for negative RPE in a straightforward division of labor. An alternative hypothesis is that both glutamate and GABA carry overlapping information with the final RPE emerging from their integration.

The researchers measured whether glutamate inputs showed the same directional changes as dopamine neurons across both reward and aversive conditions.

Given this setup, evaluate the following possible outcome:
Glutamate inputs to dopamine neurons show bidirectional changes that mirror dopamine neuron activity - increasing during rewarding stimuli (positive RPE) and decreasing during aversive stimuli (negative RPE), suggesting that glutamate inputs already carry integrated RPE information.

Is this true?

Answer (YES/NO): NO